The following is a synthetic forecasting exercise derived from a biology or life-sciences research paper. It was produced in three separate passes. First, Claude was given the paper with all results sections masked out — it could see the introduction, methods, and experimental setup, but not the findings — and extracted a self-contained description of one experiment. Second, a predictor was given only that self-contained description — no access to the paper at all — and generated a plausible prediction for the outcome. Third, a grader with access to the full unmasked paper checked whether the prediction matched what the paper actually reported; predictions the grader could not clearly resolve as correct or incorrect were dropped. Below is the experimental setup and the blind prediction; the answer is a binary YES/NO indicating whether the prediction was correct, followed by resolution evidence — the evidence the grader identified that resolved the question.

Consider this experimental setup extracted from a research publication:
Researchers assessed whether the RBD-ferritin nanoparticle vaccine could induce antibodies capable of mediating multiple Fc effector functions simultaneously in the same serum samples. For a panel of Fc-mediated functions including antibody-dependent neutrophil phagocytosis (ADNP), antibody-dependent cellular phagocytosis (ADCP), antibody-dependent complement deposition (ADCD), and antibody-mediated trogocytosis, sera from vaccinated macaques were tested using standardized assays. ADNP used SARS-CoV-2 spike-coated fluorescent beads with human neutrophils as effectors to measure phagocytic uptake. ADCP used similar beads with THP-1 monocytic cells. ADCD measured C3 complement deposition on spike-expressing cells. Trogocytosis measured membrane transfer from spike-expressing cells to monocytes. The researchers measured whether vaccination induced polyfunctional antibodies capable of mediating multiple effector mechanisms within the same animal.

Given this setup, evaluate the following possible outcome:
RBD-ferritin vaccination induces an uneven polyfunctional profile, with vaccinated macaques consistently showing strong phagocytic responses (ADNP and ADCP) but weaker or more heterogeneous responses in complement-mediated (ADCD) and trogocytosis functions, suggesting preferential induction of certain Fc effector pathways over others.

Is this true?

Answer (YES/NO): NO